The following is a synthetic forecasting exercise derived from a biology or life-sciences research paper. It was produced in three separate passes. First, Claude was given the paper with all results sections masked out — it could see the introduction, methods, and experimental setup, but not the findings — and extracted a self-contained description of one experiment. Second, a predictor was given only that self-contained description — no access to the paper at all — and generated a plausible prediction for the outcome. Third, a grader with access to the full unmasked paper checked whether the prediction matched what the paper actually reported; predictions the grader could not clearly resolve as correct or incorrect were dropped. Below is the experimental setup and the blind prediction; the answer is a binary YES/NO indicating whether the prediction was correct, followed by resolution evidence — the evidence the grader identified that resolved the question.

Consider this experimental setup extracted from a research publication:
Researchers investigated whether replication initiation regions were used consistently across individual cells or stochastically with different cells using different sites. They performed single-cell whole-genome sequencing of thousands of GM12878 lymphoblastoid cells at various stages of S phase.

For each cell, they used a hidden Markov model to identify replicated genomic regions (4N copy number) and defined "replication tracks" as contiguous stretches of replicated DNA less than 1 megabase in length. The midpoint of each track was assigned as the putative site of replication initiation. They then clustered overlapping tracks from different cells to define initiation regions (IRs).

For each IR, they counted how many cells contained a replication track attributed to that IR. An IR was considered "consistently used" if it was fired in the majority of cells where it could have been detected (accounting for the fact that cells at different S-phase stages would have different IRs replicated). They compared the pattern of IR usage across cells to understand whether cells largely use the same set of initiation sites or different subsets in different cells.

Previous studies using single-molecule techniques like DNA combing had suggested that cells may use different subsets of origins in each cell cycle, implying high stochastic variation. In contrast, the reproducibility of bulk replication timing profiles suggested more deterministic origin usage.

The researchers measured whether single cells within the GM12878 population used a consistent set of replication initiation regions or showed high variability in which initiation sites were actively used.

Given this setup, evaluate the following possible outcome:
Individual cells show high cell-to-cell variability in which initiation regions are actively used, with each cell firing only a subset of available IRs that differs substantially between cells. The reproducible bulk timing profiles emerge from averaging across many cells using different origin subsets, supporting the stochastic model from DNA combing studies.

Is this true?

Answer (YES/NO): NO